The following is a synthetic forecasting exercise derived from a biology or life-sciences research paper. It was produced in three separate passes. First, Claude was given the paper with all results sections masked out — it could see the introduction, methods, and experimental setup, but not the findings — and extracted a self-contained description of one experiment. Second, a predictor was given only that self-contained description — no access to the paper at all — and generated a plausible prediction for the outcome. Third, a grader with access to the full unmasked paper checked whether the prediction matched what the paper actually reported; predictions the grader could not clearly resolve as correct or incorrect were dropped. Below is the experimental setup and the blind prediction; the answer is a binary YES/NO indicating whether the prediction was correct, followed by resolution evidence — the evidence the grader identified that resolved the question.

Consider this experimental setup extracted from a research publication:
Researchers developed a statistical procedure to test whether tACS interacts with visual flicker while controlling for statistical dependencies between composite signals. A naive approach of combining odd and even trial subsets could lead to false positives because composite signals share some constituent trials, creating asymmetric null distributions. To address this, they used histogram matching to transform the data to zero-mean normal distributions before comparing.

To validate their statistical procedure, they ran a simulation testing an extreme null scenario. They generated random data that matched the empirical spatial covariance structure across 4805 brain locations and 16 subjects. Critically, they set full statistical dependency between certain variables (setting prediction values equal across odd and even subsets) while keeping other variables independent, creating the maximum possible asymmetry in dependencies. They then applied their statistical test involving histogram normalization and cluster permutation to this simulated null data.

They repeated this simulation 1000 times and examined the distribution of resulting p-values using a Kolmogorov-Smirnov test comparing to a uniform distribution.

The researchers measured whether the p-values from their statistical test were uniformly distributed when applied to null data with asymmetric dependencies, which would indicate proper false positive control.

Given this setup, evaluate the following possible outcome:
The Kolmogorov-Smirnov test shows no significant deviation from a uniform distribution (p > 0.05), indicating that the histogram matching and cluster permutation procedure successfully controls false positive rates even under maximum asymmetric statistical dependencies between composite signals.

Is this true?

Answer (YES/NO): YES